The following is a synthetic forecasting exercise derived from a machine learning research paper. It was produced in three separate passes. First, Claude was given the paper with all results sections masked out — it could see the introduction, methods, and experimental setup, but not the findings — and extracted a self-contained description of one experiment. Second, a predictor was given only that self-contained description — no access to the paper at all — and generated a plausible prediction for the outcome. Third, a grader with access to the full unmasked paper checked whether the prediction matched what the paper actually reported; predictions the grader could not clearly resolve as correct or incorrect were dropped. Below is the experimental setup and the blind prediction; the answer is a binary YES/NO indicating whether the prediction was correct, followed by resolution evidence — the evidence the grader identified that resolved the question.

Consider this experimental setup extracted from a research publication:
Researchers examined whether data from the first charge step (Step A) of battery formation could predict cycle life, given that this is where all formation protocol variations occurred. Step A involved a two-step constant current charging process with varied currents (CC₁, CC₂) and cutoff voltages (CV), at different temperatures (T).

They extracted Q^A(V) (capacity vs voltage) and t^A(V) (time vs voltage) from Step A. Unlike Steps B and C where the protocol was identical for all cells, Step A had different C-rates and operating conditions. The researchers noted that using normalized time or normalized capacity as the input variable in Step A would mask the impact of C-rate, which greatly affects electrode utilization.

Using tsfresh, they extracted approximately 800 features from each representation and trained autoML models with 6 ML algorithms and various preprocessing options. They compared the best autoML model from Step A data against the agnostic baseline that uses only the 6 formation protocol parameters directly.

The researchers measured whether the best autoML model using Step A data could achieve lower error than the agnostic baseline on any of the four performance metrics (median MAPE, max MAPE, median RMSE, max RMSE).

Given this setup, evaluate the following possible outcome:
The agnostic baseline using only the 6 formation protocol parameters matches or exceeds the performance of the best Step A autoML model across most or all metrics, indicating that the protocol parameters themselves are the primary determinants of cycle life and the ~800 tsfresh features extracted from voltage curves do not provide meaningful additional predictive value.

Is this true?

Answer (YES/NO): YES